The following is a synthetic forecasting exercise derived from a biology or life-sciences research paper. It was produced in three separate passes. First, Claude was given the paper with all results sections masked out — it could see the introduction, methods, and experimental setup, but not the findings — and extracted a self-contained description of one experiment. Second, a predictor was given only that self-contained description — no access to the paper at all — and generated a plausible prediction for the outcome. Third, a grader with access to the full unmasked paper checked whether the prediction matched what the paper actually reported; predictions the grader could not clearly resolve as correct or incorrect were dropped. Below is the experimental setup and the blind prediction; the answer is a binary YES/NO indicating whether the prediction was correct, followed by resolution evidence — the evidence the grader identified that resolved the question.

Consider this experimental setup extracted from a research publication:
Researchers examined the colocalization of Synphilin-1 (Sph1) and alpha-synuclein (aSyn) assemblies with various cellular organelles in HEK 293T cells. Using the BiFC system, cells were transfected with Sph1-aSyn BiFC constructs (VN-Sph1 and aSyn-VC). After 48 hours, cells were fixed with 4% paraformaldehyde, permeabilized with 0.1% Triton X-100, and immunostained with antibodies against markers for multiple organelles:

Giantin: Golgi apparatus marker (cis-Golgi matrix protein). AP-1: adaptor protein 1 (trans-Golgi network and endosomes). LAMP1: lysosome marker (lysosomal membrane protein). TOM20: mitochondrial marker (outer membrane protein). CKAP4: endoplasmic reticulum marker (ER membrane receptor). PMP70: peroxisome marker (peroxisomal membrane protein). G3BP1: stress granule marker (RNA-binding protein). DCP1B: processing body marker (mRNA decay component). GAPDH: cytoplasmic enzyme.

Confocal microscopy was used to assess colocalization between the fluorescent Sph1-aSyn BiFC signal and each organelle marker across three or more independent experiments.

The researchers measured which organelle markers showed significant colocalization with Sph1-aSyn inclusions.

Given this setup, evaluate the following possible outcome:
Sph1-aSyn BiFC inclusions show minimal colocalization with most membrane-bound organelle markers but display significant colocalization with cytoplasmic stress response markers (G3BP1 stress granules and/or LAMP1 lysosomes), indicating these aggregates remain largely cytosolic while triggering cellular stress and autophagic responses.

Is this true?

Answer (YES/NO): NO